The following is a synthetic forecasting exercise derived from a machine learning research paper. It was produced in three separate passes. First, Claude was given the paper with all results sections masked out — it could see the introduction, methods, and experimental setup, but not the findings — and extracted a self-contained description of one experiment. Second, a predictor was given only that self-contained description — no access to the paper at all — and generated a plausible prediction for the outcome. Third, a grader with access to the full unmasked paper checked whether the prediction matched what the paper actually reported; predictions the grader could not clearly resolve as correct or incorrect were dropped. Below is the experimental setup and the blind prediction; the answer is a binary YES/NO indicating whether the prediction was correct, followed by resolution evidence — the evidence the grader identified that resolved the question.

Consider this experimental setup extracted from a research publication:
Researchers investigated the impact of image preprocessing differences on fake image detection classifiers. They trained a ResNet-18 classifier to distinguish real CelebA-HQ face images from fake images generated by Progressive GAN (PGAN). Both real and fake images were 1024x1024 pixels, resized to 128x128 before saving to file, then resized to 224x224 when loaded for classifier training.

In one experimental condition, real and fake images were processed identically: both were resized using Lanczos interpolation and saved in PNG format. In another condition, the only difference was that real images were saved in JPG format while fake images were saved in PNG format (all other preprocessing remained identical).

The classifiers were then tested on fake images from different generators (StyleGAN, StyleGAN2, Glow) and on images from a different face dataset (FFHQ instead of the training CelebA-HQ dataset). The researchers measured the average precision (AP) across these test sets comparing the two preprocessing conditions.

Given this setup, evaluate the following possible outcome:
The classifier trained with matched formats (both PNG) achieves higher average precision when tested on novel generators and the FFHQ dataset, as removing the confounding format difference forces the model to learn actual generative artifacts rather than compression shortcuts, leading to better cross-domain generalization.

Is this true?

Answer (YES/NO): NO